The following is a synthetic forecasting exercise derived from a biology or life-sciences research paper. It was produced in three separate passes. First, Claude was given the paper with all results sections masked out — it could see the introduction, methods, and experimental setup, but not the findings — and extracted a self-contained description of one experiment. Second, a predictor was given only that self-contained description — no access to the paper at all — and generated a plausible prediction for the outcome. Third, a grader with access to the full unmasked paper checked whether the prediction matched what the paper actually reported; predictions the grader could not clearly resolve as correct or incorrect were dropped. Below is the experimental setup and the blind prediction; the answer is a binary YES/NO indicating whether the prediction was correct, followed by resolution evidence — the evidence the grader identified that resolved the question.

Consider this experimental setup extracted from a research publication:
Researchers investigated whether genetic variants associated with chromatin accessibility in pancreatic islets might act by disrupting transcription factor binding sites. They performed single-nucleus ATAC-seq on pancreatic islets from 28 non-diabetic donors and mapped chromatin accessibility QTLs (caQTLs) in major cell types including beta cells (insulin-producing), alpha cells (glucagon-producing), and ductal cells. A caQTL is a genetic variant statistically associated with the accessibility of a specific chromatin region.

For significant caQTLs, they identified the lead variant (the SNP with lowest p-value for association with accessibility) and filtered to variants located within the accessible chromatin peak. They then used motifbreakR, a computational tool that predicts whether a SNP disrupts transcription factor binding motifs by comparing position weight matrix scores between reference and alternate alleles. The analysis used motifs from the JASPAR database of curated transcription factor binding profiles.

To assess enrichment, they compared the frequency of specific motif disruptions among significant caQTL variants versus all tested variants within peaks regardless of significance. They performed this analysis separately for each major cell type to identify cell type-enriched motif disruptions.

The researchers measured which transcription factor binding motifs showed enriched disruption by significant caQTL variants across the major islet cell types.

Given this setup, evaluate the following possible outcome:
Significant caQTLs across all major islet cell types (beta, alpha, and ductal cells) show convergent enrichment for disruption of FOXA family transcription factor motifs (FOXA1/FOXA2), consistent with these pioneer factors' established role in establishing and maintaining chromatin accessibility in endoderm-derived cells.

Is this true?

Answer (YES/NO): NO